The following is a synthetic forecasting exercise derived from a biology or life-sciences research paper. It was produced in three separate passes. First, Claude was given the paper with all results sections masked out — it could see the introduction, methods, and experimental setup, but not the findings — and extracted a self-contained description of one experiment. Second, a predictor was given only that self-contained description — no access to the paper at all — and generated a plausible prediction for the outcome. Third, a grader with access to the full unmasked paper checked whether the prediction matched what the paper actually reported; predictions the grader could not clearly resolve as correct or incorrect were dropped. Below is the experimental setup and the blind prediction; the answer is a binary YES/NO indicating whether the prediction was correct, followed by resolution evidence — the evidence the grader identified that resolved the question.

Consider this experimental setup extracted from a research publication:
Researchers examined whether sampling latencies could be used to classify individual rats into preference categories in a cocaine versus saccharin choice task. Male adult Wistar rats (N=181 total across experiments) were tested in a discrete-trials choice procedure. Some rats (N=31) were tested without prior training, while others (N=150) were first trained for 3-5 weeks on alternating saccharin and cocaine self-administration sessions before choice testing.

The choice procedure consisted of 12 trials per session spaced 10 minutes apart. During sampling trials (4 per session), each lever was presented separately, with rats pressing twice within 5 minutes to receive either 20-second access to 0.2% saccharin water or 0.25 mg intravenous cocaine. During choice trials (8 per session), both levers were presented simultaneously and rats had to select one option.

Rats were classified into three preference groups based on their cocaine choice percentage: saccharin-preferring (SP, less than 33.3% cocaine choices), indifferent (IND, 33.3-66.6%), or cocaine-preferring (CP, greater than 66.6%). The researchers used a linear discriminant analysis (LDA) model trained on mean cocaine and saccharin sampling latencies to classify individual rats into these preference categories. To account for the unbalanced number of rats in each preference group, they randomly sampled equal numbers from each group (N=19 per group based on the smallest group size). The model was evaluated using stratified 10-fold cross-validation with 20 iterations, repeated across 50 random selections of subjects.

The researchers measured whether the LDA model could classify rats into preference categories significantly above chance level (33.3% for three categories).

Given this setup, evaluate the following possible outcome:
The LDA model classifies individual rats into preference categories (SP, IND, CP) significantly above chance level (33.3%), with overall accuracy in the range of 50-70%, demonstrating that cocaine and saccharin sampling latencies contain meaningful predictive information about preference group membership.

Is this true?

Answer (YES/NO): YES